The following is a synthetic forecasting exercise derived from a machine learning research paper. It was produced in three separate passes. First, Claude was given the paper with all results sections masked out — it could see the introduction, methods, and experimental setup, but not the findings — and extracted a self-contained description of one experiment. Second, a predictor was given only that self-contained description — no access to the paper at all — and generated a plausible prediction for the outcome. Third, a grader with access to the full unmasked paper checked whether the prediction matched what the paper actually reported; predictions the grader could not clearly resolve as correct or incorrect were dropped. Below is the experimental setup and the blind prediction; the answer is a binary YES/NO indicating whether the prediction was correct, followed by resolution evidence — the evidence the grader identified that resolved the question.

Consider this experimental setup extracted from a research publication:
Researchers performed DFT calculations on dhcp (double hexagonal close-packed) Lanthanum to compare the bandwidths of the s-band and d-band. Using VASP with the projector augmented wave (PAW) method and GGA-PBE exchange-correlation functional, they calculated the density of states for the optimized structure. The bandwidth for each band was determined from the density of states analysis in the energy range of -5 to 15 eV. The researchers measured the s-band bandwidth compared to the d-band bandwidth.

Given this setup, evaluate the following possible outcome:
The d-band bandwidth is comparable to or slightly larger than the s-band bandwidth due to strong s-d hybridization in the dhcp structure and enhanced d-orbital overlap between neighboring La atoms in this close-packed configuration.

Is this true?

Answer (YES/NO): NO